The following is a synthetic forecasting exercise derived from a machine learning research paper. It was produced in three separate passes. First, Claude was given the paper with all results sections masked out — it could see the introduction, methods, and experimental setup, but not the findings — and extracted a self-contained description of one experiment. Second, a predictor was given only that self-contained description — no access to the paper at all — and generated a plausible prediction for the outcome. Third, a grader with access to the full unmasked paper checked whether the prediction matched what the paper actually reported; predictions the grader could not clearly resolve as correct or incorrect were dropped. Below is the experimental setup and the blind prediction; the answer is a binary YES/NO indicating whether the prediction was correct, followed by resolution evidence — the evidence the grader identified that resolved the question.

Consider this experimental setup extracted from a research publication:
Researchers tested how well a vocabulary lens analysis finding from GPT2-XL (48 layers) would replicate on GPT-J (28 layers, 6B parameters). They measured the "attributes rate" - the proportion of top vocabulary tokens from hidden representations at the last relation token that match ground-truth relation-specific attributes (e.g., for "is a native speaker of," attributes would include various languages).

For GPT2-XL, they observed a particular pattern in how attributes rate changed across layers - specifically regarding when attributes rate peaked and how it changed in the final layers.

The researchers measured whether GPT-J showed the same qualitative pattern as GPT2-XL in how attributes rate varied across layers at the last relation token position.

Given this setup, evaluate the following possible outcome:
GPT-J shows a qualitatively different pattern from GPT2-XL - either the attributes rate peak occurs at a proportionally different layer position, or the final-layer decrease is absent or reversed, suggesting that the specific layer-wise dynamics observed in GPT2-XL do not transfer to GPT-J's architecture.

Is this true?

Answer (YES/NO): NO